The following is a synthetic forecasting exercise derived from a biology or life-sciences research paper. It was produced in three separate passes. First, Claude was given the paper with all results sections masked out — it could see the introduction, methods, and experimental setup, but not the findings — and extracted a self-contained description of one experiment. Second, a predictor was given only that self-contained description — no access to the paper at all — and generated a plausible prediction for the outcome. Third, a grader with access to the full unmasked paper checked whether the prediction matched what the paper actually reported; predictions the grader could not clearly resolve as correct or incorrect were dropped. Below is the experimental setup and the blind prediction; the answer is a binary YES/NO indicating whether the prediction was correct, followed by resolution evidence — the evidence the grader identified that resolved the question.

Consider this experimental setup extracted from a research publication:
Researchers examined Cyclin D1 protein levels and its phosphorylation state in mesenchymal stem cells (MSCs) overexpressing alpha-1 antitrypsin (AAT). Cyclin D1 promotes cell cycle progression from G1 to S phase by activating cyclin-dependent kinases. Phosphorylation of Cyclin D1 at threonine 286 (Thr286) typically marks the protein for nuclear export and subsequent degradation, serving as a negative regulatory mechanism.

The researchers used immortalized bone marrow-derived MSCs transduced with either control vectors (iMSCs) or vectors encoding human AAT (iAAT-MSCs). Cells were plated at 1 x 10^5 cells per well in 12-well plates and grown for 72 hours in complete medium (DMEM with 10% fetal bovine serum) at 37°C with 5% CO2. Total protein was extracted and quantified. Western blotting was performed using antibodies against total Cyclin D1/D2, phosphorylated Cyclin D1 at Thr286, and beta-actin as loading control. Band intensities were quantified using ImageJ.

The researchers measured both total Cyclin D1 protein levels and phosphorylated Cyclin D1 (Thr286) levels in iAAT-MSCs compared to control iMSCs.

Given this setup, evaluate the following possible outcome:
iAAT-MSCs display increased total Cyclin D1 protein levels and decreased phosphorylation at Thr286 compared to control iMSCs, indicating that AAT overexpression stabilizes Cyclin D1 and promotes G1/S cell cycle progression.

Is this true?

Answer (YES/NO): NO